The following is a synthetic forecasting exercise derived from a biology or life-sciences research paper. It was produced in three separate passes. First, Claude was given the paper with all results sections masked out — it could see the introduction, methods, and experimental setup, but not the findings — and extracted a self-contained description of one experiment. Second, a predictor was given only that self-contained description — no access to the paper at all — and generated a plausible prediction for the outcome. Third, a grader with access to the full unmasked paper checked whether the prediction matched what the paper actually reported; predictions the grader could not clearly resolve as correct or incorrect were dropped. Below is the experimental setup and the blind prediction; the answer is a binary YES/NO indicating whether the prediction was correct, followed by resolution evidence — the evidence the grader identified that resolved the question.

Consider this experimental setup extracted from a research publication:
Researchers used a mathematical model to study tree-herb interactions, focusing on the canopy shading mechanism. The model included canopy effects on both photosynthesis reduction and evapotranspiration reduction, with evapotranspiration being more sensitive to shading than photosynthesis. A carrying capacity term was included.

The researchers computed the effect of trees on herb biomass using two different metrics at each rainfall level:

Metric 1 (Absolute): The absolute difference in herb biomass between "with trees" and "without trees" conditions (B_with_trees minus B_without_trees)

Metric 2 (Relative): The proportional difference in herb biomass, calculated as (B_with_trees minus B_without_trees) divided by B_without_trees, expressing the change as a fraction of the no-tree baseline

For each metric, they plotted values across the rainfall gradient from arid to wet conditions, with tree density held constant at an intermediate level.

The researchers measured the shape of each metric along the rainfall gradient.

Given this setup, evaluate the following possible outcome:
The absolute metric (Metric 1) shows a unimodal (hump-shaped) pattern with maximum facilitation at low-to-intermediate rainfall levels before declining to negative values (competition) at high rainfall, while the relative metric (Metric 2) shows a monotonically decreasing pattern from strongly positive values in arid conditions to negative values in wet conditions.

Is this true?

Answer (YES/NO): YES